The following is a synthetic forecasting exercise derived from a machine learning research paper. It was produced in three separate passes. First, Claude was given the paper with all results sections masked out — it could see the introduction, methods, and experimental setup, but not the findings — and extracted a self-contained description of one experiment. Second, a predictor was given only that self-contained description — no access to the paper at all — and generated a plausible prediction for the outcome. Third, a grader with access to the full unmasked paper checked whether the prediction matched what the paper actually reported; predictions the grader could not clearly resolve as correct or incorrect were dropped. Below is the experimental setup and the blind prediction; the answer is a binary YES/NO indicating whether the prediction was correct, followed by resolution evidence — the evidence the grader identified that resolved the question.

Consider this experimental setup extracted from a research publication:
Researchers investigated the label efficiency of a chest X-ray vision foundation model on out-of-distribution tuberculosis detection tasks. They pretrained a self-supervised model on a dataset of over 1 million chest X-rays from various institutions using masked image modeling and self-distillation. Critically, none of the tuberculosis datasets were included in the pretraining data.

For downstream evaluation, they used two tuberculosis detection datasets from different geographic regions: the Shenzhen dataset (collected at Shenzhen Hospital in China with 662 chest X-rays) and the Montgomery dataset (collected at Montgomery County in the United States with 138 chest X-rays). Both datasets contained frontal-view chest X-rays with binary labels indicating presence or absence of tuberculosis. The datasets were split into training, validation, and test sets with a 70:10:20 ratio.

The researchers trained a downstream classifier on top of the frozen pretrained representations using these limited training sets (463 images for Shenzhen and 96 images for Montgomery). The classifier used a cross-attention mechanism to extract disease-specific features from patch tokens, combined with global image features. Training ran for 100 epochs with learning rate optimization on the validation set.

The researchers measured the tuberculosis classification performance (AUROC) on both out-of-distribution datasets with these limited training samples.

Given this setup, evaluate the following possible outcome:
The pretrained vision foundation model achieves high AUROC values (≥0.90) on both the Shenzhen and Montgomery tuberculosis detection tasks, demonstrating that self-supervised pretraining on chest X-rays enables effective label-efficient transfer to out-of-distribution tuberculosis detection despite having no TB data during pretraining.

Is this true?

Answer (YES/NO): YES